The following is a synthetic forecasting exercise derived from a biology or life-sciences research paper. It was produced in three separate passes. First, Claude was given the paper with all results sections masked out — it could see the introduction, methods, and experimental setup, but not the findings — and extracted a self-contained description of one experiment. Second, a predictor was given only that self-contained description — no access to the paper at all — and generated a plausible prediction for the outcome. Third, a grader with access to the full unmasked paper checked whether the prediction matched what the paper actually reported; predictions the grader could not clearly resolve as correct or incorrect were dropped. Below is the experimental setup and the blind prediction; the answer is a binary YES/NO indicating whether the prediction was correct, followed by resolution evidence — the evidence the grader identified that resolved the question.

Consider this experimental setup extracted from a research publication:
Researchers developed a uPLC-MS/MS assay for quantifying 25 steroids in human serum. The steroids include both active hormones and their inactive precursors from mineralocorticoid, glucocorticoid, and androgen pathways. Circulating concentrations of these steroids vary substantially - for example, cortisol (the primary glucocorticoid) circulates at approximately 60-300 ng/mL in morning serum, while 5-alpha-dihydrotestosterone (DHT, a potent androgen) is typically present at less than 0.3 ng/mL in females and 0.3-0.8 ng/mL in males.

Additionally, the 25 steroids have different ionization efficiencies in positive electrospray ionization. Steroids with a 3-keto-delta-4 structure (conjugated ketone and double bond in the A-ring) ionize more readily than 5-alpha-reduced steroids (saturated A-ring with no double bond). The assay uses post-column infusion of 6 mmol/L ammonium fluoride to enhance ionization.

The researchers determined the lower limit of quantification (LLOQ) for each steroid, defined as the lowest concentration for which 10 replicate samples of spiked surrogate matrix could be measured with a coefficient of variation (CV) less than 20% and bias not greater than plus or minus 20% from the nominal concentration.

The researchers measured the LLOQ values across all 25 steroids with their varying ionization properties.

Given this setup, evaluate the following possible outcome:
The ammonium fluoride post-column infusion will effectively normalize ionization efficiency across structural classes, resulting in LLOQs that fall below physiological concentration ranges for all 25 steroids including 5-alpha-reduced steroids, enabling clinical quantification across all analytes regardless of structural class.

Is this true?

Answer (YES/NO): NO